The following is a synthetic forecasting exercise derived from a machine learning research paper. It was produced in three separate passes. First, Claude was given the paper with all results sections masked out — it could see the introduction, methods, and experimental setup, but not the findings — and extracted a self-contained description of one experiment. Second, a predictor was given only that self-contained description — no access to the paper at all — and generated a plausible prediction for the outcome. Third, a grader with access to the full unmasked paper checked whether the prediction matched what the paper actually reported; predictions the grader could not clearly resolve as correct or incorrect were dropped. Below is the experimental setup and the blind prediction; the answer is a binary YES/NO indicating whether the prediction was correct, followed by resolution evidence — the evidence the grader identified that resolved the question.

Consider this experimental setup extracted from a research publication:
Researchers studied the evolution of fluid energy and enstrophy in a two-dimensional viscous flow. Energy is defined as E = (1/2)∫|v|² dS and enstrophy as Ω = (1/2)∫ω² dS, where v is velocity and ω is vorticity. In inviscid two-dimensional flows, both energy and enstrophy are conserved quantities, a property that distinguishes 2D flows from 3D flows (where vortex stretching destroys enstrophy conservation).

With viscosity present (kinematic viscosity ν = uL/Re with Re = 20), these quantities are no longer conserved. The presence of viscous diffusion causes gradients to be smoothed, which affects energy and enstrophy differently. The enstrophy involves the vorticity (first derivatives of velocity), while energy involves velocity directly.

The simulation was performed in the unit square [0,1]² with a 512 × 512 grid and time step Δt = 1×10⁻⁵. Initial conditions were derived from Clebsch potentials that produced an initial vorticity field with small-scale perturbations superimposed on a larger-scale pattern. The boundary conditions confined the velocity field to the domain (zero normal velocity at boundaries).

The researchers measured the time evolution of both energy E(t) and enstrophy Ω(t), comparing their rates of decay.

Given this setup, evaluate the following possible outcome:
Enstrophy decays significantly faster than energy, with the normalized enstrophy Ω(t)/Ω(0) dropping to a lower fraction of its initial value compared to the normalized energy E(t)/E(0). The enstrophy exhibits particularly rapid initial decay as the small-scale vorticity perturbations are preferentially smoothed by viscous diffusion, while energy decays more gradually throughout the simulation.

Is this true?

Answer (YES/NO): YES